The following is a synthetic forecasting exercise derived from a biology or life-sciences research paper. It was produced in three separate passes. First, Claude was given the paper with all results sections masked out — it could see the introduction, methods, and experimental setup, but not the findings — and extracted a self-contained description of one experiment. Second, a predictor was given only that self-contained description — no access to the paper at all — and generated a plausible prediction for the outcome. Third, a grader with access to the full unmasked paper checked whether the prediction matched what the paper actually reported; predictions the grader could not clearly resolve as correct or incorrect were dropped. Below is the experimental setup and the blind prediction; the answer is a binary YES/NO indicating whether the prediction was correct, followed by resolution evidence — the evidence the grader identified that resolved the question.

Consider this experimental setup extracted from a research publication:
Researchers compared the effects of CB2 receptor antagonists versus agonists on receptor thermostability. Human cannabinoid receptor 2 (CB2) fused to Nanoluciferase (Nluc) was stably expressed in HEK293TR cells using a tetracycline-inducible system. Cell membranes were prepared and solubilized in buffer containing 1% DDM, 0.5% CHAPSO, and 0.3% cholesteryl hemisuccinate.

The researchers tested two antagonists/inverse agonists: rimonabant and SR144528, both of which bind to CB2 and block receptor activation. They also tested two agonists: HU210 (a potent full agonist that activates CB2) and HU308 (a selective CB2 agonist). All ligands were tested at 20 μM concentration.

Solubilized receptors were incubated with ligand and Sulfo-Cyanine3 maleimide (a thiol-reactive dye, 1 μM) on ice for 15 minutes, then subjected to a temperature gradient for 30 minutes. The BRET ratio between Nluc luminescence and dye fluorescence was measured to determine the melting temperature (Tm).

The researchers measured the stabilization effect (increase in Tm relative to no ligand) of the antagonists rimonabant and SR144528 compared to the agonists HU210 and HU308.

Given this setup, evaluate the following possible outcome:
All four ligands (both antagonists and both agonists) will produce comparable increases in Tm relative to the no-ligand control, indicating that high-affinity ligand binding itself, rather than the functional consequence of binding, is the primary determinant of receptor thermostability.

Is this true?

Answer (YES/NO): NO